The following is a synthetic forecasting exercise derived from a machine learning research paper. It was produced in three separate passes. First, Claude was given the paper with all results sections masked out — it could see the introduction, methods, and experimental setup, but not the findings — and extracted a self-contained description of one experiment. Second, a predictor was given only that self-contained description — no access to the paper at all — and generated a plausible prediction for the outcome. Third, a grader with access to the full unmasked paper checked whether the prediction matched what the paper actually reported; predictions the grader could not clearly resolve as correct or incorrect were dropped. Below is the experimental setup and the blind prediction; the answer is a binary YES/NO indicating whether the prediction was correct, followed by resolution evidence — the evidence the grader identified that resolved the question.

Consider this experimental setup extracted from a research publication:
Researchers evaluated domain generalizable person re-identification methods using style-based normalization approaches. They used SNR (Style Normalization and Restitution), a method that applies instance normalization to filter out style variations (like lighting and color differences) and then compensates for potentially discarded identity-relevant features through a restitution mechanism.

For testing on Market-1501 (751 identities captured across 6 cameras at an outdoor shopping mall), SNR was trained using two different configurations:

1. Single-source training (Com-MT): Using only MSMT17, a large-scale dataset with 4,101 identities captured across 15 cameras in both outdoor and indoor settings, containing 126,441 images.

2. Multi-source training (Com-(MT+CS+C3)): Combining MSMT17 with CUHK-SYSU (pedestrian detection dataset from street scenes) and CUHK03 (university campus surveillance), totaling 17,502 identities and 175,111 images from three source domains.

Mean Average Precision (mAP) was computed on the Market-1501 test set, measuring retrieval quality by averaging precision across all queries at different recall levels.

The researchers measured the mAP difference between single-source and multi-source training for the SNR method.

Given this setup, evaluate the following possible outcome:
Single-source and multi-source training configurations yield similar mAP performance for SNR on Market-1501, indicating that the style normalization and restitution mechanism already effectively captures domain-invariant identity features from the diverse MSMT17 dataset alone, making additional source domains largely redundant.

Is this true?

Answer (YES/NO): NO